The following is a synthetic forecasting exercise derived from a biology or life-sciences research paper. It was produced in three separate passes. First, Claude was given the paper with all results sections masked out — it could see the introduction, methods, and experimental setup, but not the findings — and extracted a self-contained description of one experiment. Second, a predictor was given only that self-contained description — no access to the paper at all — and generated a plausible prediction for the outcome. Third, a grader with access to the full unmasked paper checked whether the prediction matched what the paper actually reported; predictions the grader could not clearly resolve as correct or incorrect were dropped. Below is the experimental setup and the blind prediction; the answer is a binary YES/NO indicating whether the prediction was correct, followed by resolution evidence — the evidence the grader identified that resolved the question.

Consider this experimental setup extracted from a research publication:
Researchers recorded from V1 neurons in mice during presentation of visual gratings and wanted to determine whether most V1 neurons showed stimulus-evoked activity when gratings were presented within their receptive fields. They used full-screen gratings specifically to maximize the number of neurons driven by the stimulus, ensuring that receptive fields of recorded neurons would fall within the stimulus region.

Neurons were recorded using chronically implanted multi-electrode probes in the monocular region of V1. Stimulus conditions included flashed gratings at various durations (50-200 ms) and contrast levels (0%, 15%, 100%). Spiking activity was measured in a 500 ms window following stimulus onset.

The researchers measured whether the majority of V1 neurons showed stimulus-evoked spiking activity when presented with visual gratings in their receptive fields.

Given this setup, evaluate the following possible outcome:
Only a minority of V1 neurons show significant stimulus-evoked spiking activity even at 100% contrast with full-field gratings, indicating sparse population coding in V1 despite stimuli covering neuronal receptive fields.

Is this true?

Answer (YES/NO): YES